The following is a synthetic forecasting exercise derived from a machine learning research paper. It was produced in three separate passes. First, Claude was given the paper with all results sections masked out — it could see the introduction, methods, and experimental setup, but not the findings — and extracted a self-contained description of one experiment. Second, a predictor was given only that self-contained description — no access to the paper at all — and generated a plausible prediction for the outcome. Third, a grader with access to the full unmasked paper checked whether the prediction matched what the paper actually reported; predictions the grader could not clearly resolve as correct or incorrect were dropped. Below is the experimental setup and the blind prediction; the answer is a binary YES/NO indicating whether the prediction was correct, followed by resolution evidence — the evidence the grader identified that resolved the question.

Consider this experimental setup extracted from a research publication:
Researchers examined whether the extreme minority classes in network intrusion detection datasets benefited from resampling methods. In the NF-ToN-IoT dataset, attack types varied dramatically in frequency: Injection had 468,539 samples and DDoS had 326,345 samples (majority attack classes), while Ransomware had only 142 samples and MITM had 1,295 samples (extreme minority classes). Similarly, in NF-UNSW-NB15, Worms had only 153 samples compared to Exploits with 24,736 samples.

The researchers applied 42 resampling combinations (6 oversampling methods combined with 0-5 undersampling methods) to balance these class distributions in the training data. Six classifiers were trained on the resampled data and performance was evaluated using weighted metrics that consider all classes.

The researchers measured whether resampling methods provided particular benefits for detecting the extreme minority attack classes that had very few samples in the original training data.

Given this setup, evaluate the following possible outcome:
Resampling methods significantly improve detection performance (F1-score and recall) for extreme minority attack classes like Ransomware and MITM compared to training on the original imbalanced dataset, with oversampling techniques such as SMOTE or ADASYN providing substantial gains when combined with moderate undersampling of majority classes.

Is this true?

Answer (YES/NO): NO